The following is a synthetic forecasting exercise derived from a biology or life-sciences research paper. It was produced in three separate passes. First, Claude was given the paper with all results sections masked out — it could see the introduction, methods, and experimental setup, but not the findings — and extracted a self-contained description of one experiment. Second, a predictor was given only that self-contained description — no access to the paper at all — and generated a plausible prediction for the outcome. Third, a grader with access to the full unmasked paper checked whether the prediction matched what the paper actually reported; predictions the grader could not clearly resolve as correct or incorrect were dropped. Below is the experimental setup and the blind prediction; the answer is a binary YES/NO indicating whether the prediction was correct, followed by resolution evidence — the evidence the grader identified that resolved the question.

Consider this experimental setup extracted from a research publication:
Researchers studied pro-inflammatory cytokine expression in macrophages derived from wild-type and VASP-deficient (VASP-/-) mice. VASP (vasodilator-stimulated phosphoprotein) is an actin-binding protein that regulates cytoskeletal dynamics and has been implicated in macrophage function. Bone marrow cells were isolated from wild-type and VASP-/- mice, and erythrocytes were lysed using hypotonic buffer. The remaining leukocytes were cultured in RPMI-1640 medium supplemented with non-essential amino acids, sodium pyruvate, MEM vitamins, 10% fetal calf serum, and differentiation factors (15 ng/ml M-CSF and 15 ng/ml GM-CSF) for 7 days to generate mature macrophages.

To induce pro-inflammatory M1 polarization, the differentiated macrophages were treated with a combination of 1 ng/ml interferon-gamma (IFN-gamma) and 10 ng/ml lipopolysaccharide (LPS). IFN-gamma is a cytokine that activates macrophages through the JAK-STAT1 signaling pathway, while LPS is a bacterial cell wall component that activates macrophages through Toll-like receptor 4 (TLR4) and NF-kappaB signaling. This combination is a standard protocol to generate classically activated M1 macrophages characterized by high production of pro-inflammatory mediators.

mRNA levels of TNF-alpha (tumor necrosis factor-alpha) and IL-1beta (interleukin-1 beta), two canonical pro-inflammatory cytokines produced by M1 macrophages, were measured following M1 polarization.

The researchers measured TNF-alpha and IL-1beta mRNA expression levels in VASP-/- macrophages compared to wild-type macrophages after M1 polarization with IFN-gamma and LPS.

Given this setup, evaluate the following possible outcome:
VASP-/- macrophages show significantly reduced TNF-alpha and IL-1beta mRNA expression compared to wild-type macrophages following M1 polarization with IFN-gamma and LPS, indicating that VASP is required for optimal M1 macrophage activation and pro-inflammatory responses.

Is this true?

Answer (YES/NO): NO